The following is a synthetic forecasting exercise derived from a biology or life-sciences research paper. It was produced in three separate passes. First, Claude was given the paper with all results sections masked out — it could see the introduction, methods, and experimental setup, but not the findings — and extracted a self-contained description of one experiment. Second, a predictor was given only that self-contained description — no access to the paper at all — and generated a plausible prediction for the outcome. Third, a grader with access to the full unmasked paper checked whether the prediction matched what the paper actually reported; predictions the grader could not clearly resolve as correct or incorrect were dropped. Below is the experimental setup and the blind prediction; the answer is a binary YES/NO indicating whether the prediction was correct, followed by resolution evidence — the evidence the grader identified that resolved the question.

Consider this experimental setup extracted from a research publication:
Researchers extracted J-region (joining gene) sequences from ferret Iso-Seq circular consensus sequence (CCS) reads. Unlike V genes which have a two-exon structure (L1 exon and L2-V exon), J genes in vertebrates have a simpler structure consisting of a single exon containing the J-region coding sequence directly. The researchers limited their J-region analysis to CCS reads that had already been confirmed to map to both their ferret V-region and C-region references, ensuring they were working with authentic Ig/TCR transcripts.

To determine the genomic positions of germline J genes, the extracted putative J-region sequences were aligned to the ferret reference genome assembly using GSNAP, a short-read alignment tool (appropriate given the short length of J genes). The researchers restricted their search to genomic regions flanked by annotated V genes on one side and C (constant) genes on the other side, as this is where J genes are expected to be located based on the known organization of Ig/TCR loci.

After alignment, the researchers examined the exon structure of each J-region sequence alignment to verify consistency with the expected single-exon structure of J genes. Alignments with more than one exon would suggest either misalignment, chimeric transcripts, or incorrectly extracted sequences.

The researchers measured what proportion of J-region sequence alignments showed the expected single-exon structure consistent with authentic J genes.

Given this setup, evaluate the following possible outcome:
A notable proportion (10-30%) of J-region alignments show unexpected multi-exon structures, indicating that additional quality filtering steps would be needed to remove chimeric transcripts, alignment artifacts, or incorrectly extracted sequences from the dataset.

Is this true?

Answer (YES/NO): NO